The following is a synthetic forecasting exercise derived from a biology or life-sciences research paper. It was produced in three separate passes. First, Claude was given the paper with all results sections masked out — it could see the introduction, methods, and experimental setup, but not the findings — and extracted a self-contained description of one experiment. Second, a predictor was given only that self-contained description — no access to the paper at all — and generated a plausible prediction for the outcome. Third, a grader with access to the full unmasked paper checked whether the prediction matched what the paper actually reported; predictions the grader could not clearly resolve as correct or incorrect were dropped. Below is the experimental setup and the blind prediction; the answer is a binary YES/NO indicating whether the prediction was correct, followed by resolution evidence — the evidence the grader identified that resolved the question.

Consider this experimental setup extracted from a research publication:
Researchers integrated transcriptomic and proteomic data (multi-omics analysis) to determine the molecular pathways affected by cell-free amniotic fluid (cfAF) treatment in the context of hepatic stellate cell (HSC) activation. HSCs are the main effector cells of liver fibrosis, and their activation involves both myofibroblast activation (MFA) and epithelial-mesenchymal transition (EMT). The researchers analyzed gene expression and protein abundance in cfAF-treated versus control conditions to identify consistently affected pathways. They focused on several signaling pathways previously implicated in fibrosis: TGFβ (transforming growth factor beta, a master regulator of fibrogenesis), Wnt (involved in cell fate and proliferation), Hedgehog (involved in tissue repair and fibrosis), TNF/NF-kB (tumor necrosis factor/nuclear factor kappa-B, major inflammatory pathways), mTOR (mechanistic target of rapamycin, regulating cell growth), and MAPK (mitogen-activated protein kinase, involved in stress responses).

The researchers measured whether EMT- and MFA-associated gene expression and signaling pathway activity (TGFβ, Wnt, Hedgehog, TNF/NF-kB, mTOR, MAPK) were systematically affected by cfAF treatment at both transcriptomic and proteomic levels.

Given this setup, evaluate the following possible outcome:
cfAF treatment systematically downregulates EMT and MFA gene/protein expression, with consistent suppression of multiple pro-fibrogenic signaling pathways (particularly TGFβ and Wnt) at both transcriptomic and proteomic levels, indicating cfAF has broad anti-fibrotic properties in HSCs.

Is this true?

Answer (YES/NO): YES